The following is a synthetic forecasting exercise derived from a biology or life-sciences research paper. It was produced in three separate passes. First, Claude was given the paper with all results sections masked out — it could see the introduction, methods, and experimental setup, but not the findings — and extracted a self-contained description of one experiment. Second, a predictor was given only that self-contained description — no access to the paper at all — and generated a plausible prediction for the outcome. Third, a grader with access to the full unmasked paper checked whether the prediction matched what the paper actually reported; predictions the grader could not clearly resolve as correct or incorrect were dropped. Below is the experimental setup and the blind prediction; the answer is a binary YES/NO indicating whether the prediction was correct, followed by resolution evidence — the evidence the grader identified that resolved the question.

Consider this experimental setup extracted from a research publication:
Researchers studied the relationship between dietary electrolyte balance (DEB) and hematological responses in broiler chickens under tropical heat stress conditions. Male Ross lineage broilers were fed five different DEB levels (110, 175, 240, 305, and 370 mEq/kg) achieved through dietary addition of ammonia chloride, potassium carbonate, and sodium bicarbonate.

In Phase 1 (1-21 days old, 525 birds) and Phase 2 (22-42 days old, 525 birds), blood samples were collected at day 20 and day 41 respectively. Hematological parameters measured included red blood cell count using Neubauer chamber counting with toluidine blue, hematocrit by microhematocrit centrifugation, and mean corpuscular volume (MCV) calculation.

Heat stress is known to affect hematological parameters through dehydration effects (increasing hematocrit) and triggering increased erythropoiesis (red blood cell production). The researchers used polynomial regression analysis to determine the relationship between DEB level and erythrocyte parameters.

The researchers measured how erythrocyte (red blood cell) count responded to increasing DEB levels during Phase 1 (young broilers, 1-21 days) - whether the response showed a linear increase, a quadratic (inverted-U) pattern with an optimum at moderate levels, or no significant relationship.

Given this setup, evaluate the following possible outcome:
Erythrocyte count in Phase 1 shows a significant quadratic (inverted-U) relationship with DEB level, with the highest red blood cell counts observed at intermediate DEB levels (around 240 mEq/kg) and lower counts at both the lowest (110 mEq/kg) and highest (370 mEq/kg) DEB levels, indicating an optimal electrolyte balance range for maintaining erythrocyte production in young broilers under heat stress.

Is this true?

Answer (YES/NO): NO